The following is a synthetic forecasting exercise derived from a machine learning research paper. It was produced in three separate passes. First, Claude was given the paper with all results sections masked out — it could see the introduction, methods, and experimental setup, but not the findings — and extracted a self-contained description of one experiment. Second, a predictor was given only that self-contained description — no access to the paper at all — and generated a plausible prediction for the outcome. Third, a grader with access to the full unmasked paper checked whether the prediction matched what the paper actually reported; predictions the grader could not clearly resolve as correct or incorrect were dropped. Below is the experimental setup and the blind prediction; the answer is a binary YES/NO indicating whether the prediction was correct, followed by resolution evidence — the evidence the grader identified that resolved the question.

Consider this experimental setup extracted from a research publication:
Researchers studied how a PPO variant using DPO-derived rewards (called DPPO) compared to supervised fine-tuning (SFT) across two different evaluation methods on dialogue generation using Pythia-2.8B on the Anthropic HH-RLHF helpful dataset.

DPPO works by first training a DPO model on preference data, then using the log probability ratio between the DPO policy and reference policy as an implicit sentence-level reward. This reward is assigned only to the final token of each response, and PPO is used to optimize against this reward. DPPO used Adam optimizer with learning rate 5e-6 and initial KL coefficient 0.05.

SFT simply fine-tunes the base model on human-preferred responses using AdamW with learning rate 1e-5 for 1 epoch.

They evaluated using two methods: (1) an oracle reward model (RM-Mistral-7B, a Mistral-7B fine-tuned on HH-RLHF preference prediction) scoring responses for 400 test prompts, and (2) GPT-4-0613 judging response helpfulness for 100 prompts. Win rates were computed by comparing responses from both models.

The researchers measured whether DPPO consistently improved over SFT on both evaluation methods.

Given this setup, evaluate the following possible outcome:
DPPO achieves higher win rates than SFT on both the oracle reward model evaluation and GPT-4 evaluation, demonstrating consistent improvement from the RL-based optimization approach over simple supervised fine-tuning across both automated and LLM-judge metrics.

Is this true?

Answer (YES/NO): NO